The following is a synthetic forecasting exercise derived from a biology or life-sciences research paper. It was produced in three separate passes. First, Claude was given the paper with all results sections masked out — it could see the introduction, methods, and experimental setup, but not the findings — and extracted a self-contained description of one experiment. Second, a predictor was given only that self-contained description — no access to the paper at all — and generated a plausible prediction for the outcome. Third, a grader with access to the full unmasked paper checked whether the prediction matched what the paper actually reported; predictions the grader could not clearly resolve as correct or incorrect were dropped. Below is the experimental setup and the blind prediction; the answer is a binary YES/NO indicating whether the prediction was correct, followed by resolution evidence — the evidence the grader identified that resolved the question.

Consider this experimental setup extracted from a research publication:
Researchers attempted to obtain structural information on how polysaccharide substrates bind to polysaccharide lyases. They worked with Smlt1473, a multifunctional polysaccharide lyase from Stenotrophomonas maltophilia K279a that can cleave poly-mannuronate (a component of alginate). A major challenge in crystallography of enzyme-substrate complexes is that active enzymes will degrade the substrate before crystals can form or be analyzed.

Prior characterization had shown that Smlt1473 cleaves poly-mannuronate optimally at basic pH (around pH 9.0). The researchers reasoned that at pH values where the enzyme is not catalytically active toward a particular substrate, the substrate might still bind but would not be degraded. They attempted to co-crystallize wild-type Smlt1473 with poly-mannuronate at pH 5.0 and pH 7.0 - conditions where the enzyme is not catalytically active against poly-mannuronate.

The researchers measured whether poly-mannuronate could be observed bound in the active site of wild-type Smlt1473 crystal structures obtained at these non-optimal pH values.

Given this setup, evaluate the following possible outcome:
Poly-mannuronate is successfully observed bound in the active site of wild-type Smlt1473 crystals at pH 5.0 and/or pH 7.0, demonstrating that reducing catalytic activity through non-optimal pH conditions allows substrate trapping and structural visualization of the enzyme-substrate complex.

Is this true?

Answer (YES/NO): YES